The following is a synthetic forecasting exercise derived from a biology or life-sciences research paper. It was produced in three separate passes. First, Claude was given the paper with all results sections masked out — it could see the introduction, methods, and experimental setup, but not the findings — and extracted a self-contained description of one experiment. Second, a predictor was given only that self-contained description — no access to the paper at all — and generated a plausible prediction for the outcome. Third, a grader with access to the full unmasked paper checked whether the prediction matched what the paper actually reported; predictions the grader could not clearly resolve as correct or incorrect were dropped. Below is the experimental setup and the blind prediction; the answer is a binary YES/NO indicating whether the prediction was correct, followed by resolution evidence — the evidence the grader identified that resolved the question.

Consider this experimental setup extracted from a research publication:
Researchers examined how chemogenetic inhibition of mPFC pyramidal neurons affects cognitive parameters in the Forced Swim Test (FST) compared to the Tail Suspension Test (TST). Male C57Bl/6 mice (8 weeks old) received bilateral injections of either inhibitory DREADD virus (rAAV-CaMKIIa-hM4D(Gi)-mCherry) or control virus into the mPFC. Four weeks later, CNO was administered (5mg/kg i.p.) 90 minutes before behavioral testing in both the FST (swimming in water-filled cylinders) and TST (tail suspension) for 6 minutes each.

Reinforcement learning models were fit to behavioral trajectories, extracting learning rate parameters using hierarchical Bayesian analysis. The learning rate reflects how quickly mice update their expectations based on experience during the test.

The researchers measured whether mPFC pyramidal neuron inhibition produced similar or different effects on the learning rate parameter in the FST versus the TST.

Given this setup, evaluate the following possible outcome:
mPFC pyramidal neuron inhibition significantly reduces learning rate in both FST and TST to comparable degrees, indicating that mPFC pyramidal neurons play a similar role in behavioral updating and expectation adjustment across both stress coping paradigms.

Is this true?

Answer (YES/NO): NO